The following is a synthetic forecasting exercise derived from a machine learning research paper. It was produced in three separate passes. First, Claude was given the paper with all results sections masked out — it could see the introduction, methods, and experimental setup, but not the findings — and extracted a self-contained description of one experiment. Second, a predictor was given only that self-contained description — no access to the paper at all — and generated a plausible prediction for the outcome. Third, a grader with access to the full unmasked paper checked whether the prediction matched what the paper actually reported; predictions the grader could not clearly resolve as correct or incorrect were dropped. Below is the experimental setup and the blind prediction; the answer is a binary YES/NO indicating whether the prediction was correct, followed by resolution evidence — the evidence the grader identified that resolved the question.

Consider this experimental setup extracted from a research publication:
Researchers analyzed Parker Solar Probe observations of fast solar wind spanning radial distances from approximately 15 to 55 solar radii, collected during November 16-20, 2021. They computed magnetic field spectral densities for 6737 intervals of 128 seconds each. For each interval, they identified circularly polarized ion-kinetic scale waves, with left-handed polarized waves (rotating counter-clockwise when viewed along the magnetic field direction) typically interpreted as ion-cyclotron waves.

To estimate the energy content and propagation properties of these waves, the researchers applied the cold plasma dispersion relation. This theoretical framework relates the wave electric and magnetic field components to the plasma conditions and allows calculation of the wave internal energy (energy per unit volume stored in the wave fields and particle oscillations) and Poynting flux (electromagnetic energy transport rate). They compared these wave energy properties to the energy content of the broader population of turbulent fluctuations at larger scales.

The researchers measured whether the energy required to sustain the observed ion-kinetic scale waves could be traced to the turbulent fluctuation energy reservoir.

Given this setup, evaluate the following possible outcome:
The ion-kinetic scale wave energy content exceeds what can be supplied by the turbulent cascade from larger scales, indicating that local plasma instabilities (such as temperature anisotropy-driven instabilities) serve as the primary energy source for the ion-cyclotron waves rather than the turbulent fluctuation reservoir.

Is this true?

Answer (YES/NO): NO